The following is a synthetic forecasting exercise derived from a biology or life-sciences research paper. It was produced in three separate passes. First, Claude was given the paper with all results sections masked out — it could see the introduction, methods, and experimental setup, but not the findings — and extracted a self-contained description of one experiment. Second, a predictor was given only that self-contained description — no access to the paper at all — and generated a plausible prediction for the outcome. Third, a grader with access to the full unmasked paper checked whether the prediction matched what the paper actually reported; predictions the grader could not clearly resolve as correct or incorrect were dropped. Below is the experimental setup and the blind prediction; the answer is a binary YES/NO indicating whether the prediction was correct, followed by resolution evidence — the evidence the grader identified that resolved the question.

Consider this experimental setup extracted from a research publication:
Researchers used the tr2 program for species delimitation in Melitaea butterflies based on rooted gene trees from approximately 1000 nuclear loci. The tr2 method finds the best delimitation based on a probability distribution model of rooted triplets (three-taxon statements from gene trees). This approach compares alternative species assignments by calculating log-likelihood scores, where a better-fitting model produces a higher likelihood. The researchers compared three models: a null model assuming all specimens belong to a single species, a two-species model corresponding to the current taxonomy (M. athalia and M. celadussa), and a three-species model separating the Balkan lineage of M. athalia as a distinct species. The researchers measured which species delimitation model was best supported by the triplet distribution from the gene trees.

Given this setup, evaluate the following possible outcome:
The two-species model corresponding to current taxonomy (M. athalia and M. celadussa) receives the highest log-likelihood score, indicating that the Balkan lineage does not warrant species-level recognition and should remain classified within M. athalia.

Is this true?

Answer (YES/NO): NO